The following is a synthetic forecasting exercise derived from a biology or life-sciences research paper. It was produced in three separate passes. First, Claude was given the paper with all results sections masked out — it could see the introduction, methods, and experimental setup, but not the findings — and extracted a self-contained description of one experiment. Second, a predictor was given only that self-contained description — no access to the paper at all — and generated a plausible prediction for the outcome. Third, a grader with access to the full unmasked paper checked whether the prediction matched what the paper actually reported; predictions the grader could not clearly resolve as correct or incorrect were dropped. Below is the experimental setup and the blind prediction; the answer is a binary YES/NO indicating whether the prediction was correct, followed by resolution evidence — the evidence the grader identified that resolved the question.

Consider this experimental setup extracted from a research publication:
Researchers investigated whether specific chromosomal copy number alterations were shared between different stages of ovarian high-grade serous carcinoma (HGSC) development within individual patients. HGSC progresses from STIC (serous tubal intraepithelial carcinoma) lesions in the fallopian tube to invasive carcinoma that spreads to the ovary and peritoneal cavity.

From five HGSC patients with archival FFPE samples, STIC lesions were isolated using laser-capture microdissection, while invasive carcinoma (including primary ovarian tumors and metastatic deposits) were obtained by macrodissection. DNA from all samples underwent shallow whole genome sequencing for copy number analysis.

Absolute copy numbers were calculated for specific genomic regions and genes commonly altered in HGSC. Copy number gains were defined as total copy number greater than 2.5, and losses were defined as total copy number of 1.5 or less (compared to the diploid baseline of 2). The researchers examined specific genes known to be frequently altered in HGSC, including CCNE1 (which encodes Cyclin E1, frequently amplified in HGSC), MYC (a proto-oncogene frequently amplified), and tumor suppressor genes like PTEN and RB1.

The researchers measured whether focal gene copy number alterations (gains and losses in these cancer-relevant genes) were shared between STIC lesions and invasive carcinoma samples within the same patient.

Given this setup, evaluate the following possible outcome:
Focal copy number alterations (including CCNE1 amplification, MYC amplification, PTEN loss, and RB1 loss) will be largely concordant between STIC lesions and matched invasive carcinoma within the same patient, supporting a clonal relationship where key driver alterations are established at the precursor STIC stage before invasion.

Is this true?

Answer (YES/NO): YES